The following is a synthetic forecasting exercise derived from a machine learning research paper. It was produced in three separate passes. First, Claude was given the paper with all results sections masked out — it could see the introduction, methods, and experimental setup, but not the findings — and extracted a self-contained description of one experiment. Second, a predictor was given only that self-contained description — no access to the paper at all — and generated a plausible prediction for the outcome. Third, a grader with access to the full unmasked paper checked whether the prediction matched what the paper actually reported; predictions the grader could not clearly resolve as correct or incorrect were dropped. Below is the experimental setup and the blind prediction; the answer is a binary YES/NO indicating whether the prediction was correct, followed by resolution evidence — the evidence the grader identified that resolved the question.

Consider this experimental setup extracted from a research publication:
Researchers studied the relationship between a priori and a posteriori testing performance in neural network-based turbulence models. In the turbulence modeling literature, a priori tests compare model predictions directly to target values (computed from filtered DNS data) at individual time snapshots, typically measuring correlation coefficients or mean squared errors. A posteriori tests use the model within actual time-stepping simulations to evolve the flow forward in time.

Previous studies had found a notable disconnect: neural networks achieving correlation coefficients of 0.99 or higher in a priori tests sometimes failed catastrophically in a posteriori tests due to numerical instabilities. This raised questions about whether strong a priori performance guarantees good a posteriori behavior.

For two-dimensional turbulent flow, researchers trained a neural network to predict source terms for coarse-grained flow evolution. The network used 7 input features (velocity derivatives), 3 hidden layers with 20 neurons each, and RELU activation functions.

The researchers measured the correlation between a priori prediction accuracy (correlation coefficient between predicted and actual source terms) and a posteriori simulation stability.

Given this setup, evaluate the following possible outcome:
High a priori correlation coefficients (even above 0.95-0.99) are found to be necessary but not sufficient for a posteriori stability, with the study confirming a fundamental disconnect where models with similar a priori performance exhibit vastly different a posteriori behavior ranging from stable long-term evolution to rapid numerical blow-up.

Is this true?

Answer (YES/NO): NO